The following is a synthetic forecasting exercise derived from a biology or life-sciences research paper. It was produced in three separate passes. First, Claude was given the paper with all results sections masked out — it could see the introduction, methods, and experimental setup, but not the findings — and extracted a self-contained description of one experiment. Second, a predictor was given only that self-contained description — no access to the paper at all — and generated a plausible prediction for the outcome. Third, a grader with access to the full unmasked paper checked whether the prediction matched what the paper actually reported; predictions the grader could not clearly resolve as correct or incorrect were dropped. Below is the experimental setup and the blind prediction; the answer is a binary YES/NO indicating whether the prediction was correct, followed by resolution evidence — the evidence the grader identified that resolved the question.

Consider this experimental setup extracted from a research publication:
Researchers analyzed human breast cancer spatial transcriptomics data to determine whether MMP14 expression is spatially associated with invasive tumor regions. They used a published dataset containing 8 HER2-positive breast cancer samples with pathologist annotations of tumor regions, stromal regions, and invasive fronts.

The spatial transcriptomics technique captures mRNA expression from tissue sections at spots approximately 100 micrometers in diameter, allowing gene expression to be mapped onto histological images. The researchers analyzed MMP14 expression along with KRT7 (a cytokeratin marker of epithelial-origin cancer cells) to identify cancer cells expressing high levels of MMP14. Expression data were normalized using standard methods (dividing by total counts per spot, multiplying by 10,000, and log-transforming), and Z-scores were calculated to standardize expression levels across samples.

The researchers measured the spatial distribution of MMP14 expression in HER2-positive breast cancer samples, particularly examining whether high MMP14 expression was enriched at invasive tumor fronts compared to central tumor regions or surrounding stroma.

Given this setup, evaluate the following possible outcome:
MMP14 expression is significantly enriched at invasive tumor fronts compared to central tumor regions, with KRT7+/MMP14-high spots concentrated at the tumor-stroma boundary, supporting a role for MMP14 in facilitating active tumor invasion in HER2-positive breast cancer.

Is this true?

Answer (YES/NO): NO